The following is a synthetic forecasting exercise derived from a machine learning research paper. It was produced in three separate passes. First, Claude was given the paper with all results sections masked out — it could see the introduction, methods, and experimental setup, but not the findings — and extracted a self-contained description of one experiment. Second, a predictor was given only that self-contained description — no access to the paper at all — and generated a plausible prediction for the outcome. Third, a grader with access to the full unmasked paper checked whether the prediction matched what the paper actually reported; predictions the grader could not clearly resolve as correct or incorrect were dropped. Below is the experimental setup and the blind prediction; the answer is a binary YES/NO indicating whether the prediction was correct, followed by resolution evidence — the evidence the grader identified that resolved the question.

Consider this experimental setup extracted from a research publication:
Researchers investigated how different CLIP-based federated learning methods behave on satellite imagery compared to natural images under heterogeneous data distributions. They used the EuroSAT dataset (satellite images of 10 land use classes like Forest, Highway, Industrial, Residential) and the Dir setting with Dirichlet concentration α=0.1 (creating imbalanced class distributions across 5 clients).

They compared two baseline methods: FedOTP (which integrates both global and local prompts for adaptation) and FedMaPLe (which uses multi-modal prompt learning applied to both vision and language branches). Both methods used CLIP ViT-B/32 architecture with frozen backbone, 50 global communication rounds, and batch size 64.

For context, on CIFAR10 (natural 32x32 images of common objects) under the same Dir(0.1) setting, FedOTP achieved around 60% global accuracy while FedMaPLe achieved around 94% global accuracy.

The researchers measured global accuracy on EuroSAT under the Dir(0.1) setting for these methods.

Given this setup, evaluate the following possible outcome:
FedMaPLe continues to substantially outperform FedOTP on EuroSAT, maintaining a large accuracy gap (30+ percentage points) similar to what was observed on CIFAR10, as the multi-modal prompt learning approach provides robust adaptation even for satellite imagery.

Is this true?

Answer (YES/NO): YES